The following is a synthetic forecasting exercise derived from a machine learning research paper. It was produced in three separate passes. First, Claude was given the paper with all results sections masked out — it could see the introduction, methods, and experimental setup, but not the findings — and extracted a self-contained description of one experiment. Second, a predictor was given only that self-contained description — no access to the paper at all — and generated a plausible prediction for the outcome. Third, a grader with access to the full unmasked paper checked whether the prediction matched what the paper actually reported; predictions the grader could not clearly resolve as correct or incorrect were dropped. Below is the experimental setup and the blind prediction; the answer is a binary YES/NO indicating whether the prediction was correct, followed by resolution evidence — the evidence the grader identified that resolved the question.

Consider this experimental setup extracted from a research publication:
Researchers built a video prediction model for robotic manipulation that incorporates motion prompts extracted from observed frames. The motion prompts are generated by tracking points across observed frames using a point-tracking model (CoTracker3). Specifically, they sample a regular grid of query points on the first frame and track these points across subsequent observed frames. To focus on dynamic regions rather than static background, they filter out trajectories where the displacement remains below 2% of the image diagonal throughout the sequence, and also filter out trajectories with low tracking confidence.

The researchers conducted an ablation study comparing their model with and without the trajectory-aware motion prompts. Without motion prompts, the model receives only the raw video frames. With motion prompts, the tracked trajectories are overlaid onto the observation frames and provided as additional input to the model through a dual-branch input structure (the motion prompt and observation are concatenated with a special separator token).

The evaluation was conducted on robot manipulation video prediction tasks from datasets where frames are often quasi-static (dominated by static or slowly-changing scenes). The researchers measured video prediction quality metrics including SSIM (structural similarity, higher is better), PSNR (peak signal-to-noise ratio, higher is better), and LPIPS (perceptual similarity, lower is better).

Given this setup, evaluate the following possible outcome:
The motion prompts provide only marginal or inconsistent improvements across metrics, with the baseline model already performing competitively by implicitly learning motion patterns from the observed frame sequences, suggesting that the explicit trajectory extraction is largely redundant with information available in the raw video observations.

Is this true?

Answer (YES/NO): NO